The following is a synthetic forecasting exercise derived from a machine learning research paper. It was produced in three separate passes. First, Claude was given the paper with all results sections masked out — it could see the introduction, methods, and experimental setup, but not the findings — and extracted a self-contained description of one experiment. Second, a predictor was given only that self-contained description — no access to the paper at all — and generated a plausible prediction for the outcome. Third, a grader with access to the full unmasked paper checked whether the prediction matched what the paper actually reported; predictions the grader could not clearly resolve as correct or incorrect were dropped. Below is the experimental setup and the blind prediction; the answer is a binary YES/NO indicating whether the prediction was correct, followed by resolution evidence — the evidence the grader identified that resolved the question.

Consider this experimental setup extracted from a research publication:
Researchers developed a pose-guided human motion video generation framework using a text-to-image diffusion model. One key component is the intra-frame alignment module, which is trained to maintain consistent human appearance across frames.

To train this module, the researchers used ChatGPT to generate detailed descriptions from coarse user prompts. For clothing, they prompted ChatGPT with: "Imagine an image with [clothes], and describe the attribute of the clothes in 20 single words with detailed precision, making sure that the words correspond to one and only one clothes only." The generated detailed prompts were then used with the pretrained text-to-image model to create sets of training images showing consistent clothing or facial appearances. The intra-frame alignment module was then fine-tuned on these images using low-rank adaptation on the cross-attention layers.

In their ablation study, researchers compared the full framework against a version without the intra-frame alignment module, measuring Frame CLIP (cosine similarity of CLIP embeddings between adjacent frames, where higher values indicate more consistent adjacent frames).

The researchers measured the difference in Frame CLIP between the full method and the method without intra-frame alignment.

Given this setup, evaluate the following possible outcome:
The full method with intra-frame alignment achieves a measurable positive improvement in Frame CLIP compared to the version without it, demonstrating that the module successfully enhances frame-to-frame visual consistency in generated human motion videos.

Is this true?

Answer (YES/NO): YES